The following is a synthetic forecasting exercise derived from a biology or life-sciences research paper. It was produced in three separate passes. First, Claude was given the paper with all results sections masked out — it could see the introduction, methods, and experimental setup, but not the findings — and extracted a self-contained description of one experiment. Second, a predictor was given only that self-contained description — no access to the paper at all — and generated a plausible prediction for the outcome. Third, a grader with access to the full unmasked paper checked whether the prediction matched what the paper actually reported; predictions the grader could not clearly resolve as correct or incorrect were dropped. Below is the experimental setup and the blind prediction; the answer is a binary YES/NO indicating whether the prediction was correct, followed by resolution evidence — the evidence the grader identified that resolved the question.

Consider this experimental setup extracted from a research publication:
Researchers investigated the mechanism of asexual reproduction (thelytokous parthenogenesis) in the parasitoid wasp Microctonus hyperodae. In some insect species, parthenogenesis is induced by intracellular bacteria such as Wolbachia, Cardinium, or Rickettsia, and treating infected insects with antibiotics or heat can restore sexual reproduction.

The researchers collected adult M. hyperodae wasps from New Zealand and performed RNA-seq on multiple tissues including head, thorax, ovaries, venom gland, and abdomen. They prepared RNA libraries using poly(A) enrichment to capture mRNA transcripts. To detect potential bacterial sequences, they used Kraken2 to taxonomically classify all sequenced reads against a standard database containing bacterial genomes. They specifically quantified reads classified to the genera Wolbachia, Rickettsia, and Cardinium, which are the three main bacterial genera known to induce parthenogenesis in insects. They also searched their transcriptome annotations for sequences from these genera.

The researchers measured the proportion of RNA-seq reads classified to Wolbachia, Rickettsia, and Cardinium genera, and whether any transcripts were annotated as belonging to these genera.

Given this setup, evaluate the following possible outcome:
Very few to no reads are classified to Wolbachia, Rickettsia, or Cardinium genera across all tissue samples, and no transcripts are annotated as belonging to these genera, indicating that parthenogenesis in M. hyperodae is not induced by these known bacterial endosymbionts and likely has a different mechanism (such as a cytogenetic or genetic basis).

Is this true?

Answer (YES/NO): YES